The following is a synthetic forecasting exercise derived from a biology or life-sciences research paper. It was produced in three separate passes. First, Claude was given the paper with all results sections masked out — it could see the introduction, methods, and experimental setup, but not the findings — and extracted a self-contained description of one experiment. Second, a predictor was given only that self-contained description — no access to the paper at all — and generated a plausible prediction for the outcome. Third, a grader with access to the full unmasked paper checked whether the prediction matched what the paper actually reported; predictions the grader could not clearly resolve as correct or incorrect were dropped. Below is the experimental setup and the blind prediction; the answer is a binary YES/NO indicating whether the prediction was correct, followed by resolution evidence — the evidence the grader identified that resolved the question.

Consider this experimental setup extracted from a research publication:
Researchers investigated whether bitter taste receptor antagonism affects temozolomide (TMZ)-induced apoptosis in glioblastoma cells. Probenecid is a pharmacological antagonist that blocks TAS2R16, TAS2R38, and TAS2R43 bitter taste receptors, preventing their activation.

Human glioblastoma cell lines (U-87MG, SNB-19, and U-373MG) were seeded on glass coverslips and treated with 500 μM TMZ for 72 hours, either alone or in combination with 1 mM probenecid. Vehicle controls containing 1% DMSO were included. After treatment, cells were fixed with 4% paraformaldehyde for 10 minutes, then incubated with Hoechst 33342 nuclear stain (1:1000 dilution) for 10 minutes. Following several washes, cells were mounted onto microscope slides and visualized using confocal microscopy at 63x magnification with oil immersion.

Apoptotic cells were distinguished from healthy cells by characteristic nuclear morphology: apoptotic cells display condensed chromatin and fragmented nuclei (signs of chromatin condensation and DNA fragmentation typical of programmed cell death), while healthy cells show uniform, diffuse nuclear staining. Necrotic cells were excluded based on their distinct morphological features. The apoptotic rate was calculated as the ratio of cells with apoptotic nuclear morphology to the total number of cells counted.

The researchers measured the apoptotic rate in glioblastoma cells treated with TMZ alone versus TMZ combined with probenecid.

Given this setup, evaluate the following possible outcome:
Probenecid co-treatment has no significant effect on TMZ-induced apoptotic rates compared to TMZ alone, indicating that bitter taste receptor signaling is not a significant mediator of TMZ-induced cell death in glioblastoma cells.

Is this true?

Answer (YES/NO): NO